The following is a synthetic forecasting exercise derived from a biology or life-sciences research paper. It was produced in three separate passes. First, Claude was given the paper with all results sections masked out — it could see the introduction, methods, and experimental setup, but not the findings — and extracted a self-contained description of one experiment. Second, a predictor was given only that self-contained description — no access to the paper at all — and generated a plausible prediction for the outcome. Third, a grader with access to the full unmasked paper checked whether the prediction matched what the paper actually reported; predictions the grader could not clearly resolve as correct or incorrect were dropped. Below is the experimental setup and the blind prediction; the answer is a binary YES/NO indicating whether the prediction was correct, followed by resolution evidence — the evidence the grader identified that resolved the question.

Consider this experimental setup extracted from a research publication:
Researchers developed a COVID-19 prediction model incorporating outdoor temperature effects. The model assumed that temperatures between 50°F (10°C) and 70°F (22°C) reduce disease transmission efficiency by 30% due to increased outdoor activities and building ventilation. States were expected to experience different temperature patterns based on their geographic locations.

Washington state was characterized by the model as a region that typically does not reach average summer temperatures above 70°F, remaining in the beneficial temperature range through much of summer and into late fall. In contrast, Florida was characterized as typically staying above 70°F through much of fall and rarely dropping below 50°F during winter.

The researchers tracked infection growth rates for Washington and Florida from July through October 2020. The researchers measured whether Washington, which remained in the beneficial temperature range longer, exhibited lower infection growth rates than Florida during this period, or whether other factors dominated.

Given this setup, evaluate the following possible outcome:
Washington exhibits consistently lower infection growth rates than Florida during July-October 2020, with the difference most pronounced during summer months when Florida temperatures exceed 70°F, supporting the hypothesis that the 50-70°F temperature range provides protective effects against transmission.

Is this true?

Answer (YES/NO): NO